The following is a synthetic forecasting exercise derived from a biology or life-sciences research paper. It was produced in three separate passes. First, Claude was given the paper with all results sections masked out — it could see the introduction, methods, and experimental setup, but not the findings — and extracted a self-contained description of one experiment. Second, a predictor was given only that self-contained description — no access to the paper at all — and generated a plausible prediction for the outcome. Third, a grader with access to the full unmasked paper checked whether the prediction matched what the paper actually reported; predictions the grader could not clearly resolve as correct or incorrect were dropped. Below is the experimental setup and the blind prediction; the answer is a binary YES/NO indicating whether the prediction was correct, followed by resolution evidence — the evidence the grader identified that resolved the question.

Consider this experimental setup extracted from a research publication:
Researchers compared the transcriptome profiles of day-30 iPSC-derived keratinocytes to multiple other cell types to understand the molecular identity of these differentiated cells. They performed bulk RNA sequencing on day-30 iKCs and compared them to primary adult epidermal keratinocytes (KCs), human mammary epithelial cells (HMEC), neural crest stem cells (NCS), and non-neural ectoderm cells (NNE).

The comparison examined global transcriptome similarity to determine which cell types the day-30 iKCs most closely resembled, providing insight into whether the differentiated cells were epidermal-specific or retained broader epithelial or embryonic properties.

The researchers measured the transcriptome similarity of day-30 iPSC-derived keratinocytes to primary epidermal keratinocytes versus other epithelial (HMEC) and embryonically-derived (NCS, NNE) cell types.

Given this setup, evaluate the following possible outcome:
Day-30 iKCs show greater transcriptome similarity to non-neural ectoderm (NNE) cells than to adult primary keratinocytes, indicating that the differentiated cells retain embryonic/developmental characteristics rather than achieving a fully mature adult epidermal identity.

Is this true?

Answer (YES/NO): NO